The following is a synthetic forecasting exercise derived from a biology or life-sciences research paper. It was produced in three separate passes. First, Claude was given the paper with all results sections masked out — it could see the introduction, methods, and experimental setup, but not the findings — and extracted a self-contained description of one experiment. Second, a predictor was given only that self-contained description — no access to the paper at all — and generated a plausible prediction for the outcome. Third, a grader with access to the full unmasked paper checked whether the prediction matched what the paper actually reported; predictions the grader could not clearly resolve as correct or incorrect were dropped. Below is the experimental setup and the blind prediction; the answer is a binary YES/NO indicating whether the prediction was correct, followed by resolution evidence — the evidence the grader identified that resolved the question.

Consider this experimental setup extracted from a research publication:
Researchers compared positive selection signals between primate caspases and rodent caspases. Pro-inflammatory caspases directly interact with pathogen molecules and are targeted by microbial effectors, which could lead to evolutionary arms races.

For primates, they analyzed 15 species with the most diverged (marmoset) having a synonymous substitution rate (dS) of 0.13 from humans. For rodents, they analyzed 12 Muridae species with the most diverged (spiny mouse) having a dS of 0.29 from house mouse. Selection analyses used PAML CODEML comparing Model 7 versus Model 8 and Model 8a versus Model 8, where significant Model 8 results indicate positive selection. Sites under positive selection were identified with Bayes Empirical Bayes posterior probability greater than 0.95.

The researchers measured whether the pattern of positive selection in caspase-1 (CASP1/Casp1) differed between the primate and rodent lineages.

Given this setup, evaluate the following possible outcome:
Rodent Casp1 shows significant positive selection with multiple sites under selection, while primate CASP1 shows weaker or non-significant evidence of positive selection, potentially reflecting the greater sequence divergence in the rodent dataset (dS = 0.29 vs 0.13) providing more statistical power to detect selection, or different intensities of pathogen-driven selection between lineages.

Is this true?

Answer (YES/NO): NO